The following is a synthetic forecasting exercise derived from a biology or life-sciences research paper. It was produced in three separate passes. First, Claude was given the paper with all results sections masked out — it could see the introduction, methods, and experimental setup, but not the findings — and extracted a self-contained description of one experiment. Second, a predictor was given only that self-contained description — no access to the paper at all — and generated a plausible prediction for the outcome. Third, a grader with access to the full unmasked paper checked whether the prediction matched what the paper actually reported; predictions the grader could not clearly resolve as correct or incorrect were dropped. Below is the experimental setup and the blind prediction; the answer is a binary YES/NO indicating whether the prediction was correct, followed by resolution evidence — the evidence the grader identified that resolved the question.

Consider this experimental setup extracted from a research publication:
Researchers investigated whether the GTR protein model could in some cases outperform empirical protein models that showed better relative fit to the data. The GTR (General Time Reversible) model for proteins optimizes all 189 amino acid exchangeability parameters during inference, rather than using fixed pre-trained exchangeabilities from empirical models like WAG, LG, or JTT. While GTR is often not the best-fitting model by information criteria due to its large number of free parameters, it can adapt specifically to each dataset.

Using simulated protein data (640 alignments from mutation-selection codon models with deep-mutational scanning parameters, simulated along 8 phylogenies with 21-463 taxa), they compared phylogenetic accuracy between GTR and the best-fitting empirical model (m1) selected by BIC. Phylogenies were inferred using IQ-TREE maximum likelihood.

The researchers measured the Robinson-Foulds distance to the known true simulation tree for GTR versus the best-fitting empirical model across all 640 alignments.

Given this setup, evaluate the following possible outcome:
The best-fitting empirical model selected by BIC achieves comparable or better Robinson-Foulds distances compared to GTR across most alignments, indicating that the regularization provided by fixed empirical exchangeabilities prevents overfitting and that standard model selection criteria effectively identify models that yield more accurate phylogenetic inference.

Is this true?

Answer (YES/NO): NO